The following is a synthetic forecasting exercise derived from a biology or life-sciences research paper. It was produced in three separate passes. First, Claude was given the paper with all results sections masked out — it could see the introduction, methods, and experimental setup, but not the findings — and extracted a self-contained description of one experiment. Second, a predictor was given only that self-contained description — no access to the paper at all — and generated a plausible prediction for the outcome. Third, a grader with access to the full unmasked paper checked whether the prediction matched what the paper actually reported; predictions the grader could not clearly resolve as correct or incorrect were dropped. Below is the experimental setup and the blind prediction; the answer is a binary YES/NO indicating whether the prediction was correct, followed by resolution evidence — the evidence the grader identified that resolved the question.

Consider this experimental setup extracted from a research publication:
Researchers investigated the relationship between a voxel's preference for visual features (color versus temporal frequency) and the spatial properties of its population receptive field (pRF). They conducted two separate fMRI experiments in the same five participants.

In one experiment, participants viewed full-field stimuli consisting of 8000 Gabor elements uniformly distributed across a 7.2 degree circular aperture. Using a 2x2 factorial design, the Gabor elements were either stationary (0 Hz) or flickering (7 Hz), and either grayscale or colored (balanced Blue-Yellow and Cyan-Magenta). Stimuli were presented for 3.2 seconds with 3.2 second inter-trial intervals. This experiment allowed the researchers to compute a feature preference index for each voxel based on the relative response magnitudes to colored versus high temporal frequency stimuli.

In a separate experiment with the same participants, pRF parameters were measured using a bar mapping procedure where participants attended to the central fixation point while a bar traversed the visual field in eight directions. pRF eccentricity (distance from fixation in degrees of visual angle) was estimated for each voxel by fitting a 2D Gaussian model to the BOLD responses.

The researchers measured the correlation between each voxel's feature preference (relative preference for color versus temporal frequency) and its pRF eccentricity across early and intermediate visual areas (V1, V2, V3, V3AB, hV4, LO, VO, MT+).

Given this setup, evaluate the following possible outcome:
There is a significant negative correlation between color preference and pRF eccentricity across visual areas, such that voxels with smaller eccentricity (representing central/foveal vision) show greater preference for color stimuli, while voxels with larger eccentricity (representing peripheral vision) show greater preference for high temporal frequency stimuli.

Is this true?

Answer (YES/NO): YES